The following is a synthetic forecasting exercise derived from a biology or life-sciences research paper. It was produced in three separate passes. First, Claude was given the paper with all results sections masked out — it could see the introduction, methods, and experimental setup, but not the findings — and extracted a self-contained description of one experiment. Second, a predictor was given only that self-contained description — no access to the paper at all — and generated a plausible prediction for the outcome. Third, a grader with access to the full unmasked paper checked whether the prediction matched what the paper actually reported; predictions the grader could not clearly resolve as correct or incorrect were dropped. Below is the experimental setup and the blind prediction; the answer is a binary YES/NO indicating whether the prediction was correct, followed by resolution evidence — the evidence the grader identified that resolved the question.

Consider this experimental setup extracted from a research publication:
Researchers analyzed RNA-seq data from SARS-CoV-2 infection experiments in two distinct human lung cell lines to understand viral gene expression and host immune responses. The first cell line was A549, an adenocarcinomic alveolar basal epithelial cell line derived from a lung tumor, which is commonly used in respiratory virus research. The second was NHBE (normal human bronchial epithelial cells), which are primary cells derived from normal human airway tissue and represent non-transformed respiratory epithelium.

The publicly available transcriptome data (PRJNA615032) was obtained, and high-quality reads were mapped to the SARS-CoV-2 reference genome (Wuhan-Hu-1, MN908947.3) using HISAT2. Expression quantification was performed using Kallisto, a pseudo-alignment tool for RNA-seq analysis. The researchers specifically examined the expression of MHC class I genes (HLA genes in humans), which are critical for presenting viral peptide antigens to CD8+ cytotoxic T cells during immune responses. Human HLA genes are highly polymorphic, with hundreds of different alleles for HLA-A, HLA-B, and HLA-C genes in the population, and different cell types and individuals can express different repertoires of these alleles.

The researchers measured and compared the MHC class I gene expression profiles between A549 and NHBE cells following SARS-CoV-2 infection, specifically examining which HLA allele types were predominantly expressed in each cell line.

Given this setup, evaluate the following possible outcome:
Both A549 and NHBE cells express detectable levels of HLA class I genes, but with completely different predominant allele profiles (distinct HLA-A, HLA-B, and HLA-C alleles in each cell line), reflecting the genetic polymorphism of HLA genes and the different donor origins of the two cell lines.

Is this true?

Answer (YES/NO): YES